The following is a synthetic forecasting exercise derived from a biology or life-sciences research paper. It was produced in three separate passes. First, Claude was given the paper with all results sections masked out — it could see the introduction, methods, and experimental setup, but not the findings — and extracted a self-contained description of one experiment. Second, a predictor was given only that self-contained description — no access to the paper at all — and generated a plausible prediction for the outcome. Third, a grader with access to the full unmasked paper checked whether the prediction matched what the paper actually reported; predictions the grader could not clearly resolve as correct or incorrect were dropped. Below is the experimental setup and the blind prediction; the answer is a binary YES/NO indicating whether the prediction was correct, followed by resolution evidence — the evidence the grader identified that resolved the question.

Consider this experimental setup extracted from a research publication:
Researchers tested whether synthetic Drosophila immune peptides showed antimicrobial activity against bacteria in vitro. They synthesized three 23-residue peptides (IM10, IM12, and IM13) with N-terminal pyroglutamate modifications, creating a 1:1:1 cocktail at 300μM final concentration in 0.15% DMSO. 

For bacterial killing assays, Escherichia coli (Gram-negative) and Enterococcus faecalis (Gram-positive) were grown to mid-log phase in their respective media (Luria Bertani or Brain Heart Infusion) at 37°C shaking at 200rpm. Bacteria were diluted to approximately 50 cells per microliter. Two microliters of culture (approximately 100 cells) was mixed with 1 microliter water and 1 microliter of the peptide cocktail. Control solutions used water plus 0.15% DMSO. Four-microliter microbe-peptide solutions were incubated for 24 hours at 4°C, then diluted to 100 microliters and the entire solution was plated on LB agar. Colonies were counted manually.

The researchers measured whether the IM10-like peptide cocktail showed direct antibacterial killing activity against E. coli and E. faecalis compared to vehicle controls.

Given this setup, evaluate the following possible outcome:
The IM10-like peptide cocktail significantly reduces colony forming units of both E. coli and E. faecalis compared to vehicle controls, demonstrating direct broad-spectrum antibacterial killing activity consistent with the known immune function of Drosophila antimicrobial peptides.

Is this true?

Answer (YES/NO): NO